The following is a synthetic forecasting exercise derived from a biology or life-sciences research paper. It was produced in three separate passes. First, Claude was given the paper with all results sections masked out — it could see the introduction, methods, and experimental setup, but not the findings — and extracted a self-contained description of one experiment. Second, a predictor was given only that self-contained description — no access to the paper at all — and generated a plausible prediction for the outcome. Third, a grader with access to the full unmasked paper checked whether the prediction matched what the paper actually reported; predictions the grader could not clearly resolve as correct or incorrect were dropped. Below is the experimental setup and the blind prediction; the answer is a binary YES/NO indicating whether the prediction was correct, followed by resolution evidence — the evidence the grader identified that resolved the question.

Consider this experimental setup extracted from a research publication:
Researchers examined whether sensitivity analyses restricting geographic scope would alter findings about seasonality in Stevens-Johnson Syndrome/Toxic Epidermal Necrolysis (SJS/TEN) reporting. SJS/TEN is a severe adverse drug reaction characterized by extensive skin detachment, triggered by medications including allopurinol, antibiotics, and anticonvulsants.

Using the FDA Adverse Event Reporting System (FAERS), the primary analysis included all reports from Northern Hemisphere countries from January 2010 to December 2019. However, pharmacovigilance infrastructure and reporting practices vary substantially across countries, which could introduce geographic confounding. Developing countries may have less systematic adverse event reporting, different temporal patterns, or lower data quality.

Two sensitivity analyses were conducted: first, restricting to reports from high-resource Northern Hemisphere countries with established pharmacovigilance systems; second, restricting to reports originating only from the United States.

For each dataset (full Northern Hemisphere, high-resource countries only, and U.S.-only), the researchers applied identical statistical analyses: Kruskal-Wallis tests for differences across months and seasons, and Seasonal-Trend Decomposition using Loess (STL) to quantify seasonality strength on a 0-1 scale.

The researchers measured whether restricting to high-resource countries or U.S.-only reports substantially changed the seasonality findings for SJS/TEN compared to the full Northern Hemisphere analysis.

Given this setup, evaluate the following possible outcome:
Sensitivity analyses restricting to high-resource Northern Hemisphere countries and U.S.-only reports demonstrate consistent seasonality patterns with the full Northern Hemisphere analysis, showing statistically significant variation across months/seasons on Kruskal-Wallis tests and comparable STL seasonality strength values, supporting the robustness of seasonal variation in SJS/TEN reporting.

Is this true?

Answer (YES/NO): NO